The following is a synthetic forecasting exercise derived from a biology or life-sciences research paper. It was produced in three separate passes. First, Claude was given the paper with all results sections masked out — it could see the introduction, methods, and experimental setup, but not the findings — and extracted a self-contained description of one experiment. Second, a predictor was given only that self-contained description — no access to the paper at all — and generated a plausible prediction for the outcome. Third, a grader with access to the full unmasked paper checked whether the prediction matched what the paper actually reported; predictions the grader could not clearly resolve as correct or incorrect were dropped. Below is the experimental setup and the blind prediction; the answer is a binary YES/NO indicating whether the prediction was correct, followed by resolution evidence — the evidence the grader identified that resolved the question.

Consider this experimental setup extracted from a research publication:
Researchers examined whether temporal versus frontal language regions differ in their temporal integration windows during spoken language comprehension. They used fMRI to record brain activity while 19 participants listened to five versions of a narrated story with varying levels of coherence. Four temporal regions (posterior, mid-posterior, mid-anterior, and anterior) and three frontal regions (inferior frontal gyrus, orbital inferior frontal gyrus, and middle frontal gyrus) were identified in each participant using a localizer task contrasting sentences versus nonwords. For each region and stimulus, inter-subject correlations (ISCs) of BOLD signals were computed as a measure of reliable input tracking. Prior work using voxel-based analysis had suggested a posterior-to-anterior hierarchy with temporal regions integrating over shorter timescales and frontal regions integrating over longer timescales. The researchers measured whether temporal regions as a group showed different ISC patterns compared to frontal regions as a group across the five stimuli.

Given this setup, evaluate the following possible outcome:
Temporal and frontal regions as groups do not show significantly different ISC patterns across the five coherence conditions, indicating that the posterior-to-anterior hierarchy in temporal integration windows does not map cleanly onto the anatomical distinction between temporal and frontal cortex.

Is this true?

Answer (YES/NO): YES